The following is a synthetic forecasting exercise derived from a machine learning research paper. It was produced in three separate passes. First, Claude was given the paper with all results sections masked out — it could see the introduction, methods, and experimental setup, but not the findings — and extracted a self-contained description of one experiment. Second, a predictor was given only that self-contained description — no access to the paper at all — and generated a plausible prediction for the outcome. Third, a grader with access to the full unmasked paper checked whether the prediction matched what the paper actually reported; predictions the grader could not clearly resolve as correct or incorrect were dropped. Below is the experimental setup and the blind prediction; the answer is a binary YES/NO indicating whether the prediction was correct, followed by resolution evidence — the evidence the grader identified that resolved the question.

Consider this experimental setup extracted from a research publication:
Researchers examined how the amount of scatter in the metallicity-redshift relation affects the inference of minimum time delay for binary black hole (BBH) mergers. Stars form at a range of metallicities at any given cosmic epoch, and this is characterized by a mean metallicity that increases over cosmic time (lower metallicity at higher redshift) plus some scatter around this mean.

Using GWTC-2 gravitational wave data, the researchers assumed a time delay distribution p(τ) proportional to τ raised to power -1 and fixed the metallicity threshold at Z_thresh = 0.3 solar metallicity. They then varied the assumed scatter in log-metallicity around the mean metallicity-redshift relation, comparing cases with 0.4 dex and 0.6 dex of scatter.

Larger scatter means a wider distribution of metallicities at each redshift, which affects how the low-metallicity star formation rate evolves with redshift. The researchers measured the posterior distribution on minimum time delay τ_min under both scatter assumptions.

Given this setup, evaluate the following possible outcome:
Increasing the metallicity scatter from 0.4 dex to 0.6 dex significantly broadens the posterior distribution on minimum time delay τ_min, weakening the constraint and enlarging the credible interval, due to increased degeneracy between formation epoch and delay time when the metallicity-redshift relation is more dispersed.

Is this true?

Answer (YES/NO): NO